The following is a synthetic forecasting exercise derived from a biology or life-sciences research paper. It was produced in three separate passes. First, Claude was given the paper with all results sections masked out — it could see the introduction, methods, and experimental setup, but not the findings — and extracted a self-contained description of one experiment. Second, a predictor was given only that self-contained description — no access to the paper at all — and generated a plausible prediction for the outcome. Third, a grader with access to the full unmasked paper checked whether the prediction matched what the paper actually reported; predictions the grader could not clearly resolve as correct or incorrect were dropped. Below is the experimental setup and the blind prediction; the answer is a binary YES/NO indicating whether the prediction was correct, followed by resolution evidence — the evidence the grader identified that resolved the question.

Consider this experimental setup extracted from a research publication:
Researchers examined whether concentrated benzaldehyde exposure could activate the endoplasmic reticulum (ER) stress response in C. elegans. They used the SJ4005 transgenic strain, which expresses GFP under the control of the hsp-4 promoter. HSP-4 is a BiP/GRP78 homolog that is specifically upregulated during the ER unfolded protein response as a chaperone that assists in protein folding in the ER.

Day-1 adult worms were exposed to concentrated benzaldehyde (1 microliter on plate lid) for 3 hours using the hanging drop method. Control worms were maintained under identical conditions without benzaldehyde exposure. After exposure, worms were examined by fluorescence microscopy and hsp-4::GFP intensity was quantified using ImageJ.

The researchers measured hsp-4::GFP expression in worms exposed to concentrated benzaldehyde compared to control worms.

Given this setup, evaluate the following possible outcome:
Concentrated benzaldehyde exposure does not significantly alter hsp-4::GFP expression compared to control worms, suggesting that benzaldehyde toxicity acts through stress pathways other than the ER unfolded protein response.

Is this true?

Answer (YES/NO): YES